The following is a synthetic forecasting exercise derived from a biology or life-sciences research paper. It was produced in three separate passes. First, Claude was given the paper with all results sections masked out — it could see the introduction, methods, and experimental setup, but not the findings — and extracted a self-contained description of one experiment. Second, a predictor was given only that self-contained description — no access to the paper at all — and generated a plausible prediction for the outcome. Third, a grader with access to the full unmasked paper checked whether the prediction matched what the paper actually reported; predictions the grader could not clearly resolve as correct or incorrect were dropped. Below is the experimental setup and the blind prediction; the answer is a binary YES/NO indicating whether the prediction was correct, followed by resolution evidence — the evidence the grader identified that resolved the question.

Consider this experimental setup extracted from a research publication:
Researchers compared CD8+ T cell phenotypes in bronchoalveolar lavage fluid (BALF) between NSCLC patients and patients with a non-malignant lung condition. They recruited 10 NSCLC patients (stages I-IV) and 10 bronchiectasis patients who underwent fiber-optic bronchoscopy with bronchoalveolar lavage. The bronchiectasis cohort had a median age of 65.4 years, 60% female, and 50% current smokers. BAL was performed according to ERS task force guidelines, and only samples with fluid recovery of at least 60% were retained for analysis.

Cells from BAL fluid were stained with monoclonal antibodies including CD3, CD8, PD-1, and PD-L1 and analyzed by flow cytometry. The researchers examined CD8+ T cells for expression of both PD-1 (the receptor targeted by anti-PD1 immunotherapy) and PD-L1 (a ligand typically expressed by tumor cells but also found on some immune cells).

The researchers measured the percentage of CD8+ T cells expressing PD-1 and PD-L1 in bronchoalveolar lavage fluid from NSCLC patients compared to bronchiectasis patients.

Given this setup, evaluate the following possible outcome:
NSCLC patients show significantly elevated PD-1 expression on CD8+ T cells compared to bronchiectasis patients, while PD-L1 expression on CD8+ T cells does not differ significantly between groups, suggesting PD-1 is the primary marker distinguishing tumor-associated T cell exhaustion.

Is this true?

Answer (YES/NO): NO